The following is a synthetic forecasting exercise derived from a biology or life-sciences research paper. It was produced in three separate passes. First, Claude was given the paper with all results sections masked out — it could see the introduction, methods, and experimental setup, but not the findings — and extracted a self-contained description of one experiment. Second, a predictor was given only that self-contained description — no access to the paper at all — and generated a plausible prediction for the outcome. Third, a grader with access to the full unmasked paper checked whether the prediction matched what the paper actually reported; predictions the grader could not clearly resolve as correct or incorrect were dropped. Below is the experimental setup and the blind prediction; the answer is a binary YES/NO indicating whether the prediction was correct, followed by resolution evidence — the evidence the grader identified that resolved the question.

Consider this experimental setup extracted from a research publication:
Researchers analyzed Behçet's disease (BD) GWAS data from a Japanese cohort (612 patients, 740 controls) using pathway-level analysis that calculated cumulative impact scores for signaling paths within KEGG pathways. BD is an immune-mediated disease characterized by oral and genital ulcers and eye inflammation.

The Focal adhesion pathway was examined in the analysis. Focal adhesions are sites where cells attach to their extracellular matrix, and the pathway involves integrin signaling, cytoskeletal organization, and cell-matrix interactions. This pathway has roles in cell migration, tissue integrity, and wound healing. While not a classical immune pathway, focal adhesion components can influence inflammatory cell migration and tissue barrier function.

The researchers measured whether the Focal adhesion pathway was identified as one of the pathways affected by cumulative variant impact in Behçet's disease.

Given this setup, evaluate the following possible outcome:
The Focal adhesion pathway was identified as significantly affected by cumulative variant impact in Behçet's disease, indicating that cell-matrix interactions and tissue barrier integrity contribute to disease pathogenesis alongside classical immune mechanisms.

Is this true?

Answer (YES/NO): YES